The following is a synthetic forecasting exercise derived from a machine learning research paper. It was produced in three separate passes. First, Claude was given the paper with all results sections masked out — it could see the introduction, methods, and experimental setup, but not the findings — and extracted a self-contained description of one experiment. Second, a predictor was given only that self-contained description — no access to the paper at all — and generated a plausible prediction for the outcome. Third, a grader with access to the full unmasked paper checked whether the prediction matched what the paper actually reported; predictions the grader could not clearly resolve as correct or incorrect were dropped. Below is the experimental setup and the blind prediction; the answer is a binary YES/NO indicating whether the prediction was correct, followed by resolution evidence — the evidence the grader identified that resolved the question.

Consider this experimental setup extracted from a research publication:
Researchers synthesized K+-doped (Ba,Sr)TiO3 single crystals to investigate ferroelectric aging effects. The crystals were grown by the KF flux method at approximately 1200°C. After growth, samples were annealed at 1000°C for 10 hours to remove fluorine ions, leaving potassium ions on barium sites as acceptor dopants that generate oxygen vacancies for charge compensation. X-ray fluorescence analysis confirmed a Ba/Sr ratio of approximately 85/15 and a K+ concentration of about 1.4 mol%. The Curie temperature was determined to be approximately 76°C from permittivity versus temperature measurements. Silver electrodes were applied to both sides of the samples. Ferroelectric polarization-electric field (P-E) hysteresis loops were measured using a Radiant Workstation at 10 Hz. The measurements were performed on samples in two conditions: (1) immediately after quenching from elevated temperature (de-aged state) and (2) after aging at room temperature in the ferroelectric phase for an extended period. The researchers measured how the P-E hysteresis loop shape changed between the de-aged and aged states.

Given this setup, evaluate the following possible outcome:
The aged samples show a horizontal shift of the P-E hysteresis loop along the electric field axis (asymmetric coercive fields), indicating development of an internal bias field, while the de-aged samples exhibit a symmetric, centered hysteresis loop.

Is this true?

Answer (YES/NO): NO